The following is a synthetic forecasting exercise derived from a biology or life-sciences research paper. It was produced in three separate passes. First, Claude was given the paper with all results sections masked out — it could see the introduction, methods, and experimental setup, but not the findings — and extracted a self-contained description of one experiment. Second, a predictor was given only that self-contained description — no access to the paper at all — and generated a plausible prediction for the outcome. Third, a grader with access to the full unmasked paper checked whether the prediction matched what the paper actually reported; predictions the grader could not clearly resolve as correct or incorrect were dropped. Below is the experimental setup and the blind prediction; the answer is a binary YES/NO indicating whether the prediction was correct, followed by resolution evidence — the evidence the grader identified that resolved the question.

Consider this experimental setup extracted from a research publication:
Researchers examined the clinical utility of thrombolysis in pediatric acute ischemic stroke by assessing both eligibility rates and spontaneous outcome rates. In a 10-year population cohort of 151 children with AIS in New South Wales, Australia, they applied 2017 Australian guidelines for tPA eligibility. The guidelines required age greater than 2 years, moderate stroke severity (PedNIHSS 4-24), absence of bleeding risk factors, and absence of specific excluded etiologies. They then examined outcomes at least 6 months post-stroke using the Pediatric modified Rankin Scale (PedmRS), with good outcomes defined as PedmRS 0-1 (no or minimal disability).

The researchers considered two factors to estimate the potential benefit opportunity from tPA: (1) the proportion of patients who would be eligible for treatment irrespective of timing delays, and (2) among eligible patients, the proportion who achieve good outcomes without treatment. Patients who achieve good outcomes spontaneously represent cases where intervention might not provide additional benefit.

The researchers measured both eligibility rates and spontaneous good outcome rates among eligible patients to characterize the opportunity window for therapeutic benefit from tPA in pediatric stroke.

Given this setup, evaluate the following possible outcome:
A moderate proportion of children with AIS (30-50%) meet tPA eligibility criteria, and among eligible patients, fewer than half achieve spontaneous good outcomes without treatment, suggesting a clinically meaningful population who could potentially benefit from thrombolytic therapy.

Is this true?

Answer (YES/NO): NO